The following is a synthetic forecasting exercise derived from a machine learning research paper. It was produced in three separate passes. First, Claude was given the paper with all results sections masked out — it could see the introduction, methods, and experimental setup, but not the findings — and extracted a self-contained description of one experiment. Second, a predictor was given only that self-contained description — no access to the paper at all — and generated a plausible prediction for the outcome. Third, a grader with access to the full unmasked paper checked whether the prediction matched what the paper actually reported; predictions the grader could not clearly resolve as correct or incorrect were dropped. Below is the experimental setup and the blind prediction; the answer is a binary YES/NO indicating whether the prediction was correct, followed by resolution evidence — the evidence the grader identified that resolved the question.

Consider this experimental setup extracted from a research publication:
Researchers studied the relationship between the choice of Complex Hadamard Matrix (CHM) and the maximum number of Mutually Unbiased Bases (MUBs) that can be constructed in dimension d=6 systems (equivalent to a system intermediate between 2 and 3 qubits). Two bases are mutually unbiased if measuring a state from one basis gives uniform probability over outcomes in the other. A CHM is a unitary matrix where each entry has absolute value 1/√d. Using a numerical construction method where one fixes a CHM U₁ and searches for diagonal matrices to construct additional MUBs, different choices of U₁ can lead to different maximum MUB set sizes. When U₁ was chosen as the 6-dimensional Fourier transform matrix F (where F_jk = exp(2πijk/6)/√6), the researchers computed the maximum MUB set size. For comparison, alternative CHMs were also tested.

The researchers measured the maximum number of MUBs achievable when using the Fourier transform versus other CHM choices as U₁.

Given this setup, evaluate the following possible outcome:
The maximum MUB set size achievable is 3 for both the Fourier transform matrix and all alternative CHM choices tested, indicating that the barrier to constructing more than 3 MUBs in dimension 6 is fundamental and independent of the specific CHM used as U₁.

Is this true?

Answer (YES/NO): NO